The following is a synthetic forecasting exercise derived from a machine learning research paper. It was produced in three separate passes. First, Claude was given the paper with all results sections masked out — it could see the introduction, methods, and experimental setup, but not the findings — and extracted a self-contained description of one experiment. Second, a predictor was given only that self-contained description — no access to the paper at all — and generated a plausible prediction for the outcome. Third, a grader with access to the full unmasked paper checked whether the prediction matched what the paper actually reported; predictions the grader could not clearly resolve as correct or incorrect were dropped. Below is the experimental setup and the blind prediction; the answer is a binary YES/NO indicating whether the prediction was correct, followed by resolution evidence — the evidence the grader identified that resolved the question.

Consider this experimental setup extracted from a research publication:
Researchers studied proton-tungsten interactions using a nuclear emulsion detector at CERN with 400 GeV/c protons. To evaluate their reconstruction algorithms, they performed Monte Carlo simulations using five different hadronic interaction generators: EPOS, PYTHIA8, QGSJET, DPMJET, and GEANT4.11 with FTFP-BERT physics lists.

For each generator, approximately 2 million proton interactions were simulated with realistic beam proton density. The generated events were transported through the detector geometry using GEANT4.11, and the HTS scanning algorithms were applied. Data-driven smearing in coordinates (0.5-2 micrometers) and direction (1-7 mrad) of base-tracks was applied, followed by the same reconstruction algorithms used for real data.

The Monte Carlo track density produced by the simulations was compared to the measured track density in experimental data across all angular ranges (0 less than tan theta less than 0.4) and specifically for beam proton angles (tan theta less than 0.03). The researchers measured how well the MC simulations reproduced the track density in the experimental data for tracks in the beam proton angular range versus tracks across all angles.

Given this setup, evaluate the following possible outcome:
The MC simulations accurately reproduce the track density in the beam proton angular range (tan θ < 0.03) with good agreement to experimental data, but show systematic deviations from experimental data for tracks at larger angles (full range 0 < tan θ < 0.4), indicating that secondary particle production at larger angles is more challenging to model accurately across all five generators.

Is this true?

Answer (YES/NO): YES